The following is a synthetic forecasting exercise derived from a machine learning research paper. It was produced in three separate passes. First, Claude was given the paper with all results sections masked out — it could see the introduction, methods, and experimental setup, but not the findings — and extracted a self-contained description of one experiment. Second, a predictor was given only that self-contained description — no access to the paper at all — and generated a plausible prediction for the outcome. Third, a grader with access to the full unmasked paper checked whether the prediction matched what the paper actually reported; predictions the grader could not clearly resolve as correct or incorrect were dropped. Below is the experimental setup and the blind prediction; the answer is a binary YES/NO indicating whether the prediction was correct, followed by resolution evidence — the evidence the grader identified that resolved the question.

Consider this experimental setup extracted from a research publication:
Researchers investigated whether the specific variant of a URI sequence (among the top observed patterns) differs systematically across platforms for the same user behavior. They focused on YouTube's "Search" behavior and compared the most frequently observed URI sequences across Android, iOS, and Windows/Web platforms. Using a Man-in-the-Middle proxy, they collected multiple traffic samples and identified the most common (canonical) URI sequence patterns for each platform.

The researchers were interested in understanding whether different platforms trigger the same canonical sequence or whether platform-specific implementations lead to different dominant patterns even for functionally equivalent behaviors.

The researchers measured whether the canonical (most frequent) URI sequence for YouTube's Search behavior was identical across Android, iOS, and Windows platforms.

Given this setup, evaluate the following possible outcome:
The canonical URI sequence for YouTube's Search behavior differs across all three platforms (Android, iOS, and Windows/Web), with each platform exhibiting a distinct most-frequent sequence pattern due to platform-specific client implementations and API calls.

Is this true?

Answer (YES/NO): YES